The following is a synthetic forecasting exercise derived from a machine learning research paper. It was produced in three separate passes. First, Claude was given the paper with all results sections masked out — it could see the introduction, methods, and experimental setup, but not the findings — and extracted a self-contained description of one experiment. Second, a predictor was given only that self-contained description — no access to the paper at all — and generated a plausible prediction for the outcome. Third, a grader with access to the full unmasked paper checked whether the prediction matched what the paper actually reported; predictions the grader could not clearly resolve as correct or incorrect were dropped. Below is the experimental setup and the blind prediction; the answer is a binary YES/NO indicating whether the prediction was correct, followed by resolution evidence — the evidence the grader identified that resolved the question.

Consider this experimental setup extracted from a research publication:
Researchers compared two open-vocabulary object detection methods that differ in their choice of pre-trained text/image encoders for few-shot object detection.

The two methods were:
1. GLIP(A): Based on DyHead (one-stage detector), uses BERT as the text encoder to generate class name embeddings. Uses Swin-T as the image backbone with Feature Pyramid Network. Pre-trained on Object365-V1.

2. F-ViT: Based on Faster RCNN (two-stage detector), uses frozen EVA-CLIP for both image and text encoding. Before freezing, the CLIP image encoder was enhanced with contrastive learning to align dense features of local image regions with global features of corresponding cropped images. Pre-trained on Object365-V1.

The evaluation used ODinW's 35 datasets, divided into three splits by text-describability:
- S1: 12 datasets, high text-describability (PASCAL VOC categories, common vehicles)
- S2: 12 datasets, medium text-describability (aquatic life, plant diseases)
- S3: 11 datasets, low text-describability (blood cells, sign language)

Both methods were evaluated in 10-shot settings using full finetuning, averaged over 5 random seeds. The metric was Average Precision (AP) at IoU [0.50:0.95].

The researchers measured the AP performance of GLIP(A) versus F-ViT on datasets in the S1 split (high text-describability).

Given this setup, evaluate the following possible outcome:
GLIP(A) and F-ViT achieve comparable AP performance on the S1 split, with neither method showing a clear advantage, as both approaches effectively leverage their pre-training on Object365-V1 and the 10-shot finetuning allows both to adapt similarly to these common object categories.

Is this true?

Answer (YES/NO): NO